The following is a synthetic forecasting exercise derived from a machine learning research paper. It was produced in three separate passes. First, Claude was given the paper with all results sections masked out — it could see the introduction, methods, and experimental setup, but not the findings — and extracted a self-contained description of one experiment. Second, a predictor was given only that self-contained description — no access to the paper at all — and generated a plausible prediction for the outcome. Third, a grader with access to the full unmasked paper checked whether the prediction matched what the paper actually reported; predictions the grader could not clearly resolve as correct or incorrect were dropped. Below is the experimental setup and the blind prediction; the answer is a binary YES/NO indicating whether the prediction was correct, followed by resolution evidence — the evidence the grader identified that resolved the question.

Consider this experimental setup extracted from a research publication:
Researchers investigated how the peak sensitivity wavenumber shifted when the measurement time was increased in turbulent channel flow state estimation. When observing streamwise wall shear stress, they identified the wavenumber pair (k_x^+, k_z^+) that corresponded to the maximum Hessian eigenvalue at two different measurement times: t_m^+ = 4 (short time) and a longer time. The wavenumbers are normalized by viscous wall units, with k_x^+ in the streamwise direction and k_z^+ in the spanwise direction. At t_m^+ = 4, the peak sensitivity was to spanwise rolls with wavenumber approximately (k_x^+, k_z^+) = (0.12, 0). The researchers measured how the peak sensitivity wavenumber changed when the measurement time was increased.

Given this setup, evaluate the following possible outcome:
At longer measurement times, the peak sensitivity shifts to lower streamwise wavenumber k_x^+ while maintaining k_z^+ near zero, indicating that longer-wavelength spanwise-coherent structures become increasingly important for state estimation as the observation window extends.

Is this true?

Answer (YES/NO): YES